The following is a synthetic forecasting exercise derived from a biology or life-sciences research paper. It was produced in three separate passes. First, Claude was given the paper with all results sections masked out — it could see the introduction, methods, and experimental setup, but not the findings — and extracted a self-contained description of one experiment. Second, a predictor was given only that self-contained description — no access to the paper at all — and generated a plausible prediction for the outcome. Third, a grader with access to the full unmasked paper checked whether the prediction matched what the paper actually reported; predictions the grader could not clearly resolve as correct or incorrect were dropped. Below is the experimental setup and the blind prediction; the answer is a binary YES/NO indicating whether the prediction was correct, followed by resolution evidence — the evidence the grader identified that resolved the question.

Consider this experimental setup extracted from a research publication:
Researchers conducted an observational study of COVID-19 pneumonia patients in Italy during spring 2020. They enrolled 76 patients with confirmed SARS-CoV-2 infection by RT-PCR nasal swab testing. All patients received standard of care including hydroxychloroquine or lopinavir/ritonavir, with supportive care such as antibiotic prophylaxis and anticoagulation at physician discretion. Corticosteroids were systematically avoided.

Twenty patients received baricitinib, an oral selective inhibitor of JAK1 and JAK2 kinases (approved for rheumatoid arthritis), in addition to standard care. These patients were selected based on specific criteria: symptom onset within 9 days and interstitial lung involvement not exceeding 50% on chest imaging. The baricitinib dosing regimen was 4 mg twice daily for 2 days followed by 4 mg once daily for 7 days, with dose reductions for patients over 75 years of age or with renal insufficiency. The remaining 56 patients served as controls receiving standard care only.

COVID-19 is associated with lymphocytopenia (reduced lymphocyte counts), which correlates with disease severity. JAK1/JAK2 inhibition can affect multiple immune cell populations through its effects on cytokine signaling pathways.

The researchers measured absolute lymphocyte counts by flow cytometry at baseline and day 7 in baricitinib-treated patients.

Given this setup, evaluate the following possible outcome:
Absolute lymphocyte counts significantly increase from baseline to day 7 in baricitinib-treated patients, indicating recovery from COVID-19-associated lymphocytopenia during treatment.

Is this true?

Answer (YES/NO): YES